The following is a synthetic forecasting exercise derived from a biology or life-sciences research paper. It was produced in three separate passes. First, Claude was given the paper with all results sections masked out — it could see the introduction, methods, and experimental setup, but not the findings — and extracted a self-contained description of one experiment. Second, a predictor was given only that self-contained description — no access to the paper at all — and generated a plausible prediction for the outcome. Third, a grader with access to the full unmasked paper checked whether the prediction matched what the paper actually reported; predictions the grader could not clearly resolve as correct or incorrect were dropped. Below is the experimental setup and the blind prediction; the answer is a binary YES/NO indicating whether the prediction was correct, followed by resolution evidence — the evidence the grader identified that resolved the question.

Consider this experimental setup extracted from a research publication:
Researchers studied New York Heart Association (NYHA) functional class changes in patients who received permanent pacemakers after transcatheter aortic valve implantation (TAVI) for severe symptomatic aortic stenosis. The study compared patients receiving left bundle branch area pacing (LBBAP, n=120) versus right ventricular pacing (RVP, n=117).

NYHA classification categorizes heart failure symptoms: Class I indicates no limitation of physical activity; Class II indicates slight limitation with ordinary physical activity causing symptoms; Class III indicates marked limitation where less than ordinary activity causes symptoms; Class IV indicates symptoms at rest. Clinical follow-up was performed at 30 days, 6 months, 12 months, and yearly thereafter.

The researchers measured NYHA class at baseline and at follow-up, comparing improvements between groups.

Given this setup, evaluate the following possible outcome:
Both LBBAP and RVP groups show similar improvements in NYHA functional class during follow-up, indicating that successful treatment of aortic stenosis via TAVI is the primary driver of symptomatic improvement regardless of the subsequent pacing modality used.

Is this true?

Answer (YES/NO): NO